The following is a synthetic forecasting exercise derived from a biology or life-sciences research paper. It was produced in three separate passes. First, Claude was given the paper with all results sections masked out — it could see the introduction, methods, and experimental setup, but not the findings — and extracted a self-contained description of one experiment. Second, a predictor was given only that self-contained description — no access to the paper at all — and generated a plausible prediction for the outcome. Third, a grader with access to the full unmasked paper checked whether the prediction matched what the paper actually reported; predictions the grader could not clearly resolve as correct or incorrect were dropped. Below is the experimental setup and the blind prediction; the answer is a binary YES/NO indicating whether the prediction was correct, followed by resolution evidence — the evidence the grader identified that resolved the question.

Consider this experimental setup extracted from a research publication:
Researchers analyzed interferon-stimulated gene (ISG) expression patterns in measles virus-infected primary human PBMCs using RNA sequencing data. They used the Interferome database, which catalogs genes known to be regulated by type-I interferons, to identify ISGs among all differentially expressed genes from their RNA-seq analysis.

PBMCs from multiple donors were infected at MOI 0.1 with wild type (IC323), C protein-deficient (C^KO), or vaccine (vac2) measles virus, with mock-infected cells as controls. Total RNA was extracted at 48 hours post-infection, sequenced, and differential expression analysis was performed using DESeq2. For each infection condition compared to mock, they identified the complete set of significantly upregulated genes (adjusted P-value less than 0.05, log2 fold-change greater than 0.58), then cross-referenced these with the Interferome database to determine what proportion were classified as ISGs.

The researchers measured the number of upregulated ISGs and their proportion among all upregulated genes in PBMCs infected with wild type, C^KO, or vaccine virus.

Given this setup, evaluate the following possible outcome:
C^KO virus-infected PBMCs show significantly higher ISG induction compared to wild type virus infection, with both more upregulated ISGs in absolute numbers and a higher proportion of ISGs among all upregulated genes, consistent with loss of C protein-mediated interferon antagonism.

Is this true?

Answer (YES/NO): YES